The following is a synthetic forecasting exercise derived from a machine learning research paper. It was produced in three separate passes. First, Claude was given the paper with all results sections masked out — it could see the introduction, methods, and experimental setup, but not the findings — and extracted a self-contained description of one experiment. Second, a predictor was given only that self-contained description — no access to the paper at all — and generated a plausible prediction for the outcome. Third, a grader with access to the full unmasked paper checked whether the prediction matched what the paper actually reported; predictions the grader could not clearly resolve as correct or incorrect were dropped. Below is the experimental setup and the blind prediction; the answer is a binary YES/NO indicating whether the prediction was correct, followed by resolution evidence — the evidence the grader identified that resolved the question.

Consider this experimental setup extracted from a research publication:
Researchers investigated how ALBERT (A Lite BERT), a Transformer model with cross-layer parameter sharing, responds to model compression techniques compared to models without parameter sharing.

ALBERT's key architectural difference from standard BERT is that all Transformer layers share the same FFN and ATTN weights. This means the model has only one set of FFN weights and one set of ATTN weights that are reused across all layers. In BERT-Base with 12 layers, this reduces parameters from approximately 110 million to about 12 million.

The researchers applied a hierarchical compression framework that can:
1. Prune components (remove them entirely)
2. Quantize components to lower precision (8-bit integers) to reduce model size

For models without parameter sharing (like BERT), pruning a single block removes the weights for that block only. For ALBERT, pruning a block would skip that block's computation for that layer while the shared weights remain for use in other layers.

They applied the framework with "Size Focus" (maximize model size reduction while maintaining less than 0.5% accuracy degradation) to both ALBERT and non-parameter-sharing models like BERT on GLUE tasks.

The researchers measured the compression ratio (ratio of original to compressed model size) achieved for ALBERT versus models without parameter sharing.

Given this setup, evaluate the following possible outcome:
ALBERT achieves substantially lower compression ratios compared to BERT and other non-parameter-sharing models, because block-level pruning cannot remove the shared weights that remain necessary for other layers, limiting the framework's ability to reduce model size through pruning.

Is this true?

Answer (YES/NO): YES